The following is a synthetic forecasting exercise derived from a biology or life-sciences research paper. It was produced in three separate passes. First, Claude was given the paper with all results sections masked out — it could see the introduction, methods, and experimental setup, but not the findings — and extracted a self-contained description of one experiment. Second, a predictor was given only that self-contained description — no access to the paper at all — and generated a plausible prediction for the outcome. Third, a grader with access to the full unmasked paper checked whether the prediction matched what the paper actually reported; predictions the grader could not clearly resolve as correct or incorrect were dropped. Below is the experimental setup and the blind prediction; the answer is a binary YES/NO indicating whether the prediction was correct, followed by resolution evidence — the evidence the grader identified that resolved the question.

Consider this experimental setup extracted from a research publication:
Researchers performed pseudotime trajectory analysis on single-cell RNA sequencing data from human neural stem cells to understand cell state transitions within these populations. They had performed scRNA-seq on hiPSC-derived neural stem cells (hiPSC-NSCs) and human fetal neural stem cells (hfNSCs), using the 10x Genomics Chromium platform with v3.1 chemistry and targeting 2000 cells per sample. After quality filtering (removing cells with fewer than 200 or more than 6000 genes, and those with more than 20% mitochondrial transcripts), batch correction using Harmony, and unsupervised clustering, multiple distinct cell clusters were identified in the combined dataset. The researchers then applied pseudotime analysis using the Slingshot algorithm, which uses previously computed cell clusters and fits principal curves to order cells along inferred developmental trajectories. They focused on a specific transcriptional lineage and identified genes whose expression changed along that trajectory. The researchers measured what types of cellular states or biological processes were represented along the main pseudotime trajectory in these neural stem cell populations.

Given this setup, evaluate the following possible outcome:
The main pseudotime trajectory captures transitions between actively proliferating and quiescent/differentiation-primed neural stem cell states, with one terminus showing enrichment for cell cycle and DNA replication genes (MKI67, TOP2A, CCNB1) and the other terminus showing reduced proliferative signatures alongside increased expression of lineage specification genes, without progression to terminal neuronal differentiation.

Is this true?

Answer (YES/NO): NO